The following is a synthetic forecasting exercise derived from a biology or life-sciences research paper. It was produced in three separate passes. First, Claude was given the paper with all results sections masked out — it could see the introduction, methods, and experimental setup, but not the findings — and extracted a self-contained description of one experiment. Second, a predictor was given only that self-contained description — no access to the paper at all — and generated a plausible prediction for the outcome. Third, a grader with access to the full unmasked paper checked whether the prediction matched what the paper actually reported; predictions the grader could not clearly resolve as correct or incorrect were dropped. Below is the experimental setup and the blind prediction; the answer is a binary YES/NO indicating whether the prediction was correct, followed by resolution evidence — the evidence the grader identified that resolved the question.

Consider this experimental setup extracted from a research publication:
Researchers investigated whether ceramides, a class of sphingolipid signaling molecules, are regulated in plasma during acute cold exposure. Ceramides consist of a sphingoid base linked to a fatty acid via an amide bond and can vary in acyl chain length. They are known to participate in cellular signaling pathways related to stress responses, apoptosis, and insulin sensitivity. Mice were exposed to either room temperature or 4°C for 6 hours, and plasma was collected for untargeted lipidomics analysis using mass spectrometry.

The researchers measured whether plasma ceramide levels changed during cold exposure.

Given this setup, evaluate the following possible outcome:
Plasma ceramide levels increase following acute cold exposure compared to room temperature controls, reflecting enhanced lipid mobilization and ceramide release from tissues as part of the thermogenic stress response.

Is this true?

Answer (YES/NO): YES